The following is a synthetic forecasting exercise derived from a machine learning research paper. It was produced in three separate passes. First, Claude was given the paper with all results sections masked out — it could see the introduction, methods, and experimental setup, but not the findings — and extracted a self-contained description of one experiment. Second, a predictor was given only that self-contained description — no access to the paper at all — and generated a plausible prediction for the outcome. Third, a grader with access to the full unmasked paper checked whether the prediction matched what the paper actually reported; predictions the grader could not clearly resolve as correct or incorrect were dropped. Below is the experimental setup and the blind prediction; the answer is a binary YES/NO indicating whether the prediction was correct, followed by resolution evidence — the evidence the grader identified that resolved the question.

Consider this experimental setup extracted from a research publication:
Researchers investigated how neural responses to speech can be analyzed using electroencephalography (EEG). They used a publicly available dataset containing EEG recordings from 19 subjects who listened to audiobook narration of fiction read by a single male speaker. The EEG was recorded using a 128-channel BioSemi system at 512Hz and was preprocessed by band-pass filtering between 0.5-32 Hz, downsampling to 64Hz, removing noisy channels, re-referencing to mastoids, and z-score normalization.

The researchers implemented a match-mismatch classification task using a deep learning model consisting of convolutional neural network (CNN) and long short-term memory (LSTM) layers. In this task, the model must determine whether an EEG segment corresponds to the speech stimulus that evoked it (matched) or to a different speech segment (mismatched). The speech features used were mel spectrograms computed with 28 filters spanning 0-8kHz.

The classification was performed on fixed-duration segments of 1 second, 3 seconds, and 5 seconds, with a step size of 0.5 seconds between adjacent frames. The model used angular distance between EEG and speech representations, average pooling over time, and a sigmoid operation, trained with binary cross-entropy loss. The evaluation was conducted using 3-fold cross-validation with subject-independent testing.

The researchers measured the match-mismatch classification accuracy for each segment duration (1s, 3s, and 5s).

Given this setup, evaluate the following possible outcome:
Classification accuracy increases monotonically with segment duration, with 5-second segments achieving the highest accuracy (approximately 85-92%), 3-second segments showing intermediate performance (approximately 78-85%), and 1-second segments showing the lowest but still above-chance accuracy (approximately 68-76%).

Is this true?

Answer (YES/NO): NO